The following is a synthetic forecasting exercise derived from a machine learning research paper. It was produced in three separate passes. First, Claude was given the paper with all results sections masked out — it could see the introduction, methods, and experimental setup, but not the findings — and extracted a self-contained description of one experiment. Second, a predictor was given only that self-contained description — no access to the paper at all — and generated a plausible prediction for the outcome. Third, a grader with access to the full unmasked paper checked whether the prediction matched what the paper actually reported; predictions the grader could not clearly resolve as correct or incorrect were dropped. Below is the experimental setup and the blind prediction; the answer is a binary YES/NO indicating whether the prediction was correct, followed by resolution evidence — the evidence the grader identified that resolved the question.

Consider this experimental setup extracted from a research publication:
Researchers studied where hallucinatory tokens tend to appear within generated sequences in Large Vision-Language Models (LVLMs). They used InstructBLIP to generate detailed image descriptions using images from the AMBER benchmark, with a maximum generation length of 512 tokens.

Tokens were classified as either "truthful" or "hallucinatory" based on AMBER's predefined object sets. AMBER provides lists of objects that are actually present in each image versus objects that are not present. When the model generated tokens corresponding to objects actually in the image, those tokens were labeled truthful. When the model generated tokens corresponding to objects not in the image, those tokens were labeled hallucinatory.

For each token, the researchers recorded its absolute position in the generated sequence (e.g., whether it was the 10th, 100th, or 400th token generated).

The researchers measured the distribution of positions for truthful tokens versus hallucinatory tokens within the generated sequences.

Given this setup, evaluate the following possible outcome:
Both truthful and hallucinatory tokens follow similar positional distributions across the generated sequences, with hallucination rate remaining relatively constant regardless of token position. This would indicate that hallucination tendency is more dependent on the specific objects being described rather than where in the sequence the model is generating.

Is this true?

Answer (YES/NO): NO